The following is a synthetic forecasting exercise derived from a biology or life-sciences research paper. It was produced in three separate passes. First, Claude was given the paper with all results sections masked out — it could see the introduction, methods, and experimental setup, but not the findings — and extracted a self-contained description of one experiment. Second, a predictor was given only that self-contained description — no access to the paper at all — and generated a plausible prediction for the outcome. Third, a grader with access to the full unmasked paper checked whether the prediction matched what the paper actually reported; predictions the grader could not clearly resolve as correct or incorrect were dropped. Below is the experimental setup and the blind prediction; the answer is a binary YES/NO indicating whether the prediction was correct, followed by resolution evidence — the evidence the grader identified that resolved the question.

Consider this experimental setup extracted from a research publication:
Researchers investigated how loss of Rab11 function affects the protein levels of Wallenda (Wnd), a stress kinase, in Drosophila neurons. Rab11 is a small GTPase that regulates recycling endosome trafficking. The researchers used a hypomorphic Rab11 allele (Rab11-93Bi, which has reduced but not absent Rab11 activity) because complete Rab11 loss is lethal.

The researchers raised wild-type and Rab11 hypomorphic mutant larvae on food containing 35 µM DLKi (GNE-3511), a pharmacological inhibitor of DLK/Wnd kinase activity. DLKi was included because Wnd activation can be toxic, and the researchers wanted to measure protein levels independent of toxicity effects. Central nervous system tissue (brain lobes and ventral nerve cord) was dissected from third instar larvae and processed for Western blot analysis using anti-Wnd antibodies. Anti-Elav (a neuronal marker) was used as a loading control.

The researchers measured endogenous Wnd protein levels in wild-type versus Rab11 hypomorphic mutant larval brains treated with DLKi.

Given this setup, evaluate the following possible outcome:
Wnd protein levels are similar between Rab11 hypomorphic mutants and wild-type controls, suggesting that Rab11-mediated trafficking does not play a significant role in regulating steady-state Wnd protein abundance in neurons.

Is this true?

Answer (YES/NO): NO